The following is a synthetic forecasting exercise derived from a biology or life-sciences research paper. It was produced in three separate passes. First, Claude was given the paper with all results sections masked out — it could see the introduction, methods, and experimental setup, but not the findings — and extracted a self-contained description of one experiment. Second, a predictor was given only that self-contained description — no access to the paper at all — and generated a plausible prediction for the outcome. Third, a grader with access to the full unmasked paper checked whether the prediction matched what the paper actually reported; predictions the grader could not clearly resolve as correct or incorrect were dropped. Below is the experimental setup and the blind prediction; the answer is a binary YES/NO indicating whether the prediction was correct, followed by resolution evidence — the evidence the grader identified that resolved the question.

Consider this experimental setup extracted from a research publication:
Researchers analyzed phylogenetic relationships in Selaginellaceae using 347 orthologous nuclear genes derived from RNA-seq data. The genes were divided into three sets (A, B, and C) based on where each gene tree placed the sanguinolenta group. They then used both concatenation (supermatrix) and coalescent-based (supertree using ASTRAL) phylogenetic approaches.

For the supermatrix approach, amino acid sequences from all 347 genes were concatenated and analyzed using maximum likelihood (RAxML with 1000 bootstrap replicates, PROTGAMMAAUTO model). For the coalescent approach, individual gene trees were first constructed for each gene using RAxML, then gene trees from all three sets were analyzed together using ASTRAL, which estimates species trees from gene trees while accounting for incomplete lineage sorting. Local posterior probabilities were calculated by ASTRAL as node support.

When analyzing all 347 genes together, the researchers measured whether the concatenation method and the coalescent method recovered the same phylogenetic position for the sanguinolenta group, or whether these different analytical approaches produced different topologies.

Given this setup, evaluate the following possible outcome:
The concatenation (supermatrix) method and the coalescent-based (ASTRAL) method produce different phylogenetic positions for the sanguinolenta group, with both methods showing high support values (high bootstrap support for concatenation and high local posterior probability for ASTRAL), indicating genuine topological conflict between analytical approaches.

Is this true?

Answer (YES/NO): NO